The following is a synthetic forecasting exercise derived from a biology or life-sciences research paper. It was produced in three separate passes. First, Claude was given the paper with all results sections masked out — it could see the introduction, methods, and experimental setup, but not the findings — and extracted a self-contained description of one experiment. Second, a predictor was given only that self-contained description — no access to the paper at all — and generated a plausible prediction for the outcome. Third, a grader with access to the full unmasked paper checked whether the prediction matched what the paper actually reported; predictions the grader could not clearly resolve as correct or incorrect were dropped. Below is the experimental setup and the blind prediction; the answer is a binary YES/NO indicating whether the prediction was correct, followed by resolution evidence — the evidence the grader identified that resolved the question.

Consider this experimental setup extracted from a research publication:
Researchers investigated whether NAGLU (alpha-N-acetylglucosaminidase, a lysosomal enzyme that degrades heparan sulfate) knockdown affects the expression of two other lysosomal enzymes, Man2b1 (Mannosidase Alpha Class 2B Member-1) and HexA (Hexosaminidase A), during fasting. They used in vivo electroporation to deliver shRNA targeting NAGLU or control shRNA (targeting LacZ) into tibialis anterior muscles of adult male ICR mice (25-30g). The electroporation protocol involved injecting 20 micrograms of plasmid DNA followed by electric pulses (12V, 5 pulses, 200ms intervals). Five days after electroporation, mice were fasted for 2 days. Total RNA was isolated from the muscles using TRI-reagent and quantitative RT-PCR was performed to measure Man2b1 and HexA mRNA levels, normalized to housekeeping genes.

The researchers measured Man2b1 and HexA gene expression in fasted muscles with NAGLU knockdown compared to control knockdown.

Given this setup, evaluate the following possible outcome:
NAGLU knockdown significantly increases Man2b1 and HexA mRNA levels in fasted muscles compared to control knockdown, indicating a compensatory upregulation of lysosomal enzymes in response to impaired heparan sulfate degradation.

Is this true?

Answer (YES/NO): NO